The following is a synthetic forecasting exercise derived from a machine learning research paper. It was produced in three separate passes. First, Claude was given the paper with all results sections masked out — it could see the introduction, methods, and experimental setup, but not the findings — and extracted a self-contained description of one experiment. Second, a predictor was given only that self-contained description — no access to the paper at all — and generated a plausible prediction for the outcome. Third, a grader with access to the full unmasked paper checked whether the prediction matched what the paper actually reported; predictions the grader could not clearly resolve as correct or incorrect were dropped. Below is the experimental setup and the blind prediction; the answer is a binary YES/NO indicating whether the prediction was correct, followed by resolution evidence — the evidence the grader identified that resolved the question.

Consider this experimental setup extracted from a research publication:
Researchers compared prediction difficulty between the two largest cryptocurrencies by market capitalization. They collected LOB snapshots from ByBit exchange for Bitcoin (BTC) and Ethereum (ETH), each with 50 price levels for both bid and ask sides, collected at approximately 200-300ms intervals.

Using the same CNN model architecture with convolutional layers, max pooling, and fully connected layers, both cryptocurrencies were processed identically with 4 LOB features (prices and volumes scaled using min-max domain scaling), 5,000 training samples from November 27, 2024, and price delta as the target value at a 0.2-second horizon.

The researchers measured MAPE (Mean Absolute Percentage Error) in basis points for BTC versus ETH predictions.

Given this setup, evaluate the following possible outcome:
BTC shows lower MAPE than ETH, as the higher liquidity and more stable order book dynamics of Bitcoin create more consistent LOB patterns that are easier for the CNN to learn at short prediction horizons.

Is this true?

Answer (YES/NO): YES